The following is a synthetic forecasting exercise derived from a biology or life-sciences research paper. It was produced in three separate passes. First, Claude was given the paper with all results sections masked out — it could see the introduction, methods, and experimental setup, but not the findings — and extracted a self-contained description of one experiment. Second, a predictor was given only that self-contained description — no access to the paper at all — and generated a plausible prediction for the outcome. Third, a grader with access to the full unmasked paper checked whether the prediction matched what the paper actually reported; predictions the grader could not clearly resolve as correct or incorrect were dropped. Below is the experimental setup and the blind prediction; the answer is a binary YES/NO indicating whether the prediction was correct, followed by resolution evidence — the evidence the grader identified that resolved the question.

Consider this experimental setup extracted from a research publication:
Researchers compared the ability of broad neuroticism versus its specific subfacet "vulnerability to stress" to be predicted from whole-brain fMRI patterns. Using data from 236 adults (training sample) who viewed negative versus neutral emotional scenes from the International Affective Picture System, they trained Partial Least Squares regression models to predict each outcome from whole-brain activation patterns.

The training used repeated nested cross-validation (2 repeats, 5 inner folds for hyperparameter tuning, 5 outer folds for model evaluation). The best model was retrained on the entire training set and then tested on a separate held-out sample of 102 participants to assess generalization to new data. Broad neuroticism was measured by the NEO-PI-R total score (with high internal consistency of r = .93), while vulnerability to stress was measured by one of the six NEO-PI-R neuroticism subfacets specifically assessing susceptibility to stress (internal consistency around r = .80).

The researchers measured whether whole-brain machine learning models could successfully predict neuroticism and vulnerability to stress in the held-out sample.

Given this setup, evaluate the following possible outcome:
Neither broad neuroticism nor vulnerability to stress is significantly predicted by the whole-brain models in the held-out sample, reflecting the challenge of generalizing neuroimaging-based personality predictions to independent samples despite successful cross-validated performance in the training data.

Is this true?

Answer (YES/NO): NO